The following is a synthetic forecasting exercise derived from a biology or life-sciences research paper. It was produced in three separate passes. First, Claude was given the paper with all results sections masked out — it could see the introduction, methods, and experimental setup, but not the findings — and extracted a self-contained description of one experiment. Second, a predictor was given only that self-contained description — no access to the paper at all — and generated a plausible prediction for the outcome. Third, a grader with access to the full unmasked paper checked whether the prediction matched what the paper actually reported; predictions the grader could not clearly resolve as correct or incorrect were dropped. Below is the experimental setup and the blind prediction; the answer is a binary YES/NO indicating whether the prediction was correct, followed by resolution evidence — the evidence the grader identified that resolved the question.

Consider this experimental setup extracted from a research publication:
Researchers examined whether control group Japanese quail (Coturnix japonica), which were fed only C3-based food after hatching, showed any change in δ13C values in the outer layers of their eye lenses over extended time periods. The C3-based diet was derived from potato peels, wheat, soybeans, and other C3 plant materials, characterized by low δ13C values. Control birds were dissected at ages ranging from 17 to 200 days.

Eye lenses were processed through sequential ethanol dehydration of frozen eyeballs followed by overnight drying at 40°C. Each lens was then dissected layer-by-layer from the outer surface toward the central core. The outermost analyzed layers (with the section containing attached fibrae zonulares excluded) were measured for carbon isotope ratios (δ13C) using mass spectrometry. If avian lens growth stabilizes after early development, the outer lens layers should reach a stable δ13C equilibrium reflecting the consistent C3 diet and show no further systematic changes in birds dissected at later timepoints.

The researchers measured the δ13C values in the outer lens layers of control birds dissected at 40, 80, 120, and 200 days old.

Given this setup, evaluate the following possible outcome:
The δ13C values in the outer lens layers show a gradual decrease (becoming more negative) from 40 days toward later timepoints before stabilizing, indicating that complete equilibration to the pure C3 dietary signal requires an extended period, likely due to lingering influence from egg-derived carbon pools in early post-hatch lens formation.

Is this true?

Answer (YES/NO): NO